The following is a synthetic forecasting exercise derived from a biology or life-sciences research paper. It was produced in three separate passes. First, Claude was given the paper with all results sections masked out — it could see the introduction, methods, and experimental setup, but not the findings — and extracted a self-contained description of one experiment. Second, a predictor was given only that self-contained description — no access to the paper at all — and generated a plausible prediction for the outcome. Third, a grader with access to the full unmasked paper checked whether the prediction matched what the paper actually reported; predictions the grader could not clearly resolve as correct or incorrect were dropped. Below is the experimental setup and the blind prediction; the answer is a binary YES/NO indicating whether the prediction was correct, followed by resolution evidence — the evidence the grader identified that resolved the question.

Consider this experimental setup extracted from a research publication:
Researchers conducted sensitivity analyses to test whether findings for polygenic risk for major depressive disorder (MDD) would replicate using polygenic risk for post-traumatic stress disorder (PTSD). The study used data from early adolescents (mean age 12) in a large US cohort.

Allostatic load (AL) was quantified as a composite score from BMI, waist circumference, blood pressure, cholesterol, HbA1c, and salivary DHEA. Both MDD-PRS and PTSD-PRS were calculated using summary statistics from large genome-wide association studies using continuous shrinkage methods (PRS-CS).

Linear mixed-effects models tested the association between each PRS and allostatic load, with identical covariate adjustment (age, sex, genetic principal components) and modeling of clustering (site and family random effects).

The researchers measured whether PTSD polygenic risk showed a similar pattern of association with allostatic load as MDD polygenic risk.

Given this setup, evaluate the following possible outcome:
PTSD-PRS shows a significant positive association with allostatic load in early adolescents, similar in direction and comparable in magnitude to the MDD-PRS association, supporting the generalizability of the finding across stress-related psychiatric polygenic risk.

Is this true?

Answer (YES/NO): YES